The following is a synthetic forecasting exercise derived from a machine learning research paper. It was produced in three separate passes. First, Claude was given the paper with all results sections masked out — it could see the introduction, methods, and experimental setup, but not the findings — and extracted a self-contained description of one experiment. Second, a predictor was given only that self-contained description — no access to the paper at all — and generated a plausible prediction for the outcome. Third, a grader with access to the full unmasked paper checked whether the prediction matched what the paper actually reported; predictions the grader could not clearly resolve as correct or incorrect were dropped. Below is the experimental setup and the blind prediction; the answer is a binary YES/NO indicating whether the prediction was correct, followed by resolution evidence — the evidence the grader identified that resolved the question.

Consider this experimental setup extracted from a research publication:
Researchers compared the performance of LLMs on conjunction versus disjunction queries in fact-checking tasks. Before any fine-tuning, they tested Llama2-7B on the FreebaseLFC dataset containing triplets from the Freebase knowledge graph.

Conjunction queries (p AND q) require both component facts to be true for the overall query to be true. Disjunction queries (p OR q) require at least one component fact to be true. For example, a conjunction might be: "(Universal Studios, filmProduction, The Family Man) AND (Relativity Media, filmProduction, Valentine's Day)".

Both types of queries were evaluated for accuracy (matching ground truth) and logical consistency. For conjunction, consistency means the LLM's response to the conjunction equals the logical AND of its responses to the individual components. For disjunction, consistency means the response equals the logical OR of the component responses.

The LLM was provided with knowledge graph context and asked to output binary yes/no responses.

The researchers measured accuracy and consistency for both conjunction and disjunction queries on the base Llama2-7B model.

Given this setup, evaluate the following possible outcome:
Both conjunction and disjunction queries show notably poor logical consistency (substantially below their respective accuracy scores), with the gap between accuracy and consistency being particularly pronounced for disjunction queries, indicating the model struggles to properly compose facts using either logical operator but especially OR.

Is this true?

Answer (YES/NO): NO